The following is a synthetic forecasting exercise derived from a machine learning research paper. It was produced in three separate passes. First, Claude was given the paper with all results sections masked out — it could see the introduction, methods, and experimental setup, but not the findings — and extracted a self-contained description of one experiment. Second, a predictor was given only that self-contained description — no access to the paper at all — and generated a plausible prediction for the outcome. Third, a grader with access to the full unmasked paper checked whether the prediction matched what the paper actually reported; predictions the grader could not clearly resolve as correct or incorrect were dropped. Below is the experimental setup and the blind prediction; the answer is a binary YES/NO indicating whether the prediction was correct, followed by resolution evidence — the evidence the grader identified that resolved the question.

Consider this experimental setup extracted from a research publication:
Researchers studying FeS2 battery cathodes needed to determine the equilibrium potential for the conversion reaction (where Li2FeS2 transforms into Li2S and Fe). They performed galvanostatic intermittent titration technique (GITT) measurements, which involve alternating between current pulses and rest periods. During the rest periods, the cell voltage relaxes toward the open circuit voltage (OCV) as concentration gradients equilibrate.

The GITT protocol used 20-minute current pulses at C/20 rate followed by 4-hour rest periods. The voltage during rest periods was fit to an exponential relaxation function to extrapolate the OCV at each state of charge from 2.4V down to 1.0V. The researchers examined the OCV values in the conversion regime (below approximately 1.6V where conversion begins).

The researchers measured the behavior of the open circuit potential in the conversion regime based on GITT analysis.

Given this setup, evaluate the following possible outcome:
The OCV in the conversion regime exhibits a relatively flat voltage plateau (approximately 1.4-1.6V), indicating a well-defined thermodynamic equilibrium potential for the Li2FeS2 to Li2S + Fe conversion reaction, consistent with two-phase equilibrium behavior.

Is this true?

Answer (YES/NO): YES